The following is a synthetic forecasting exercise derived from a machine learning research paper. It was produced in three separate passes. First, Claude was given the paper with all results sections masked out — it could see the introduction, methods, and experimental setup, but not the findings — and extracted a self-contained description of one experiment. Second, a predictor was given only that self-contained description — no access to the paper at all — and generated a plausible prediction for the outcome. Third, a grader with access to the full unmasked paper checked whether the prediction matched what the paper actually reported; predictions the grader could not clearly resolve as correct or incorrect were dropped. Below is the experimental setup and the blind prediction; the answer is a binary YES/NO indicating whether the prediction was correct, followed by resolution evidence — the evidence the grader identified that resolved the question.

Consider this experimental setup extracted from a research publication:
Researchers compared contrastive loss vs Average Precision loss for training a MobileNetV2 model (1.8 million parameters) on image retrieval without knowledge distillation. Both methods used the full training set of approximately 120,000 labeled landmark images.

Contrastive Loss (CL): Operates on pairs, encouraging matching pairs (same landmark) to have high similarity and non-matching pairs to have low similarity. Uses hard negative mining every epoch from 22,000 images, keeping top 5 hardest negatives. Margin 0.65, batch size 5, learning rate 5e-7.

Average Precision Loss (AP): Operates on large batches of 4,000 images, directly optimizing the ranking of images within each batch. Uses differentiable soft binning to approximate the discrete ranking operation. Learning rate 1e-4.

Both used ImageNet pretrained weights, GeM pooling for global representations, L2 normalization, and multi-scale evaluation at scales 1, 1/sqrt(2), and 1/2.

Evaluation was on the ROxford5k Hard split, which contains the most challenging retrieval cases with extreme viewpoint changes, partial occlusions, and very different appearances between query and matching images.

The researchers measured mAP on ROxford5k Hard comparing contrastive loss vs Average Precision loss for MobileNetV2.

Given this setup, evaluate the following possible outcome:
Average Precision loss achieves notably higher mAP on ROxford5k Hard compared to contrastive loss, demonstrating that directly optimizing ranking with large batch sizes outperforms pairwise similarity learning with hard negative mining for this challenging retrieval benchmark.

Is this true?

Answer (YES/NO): YES